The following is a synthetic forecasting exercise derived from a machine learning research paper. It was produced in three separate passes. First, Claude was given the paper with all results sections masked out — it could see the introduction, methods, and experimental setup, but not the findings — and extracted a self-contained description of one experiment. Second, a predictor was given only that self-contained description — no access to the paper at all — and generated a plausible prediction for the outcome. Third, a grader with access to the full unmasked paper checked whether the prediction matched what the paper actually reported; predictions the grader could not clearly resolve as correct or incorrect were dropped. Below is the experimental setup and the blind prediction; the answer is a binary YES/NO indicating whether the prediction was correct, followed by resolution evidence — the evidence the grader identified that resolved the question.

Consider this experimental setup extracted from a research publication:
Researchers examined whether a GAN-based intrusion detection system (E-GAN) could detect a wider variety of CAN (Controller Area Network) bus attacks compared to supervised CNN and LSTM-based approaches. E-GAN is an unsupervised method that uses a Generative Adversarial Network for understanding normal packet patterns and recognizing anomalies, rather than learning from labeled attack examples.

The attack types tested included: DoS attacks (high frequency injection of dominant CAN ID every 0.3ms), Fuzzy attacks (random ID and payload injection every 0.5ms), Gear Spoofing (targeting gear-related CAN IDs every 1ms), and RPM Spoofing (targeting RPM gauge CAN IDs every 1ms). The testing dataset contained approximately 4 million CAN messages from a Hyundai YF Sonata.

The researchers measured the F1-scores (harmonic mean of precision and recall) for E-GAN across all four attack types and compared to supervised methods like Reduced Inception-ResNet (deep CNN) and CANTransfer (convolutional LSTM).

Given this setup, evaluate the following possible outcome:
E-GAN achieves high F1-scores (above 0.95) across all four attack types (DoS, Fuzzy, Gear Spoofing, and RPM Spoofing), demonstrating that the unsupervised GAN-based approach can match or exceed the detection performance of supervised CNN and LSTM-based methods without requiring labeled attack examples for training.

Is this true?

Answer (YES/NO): NO